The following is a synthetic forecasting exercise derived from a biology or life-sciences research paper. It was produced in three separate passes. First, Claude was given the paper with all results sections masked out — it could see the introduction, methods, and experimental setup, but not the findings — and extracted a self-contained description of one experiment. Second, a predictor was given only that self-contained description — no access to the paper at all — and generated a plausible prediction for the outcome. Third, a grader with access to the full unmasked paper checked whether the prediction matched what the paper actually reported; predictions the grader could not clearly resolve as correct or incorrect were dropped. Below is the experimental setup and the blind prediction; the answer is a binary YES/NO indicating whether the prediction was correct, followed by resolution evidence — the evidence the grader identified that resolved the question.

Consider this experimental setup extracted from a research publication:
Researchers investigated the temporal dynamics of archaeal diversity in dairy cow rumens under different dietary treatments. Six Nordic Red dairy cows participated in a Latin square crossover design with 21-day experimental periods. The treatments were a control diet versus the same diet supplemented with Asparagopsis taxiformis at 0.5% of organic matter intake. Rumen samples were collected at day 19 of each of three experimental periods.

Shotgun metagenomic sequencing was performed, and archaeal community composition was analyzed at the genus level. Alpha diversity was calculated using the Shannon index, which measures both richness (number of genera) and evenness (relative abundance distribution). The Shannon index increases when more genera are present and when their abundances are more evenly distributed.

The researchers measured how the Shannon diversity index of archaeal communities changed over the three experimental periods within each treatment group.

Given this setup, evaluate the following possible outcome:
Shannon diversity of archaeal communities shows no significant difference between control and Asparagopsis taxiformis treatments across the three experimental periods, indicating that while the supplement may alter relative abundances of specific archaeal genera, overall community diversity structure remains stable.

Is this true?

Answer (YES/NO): NO